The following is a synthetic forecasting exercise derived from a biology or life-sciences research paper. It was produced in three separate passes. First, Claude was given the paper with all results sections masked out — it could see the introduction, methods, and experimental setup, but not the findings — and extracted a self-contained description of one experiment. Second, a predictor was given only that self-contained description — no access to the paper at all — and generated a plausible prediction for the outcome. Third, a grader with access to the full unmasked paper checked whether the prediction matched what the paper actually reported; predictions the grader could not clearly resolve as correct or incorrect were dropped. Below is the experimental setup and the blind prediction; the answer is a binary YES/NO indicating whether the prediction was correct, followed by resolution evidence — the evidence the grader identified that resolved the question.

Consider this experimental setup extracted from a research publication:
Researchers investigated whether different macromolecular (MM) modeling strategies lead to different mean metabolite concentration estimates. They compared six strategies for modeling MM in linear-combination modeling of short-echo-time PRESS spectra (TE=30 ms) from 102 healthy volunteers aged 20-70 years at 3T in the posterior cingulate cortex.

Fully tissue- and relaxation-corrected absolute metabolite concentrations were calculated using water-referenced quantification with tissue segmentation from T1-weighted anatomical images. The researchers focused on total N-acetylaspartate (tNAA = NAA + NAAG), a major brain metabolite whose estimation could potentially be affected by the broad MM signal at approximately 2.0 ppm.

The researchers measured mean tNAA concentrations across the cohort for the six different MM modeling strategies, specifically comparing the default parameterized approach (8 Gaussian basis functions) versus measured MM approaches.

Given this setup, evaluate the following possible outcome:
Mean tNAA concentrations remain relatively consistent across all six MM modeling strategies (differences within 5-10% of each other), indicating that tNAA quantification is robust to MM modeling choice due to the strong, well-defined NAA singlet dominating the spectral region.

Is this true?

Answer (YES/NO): NO